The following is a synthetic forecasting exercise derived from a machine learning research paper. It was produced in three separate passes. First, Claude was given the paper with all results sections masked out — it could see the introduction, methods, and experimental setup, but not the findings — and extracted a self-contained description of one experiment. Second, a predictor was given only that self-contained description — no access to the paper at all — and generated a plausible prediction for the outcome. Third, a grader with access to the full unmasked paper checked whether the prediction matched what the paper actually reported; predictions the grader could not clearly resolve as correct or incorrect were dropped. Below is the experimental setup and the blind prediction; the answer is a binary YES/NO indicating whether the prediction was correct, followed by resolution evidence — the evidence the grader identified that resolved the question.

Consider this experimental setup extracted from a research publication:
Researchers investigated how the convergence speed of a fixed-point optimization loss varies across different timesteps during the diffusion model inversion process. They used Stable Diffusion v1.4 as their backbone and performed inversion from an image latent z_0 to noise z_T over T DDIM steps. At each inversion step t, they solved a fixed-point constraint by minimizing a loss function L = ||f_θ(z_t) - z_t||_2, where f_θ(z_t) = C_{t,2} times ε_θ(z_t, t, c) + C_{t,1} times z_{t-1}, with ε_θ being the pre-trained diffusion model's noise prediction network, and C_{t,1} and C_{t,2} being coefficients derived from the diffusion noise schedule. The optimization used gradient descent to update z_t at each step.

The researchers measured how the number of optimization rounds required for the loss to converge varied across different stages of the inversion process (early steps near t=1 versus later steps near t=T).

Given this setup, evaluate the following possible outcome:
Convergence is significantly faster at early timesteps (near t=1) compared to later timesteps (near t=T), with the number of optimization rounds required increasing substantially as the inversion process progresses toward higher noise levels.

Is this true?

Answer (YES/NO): NO